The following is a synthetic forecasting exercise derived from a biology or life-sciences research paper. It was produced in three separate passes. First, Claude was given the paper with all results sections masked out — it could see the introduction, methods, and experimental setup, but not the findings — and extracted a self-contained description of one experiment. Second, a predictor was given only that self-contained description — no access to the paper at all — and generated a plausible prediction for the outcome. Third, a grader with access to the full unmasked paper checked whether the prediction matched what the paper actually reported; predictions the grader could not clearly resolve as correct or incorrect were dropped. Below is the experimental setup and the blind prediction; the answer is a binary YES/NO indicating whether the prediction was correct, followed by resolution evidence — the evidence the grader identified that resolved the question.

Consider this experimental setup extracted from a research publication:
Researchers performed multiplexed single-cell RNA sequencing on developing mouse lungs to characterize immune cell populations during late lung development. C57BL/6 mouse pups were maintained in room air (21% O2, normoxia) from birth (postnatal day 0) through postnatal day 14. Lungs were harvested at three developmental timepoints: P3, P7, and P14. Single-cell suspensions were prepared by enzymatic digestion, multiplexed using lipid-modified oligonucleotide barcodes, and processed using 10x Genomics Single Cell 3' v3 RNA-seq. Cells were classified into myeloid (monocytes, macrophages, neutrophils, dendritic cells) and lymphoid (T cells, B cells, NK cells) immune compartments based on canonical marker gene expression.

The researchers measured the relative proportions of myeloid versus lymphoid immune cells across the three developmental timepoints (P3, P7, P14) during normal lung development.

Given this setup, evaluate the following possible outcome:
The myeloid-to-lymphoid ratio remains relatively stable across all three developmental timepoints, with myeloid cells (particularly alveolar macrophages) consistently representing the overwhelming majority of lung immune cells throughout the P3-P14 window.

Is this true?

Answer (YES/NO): NO